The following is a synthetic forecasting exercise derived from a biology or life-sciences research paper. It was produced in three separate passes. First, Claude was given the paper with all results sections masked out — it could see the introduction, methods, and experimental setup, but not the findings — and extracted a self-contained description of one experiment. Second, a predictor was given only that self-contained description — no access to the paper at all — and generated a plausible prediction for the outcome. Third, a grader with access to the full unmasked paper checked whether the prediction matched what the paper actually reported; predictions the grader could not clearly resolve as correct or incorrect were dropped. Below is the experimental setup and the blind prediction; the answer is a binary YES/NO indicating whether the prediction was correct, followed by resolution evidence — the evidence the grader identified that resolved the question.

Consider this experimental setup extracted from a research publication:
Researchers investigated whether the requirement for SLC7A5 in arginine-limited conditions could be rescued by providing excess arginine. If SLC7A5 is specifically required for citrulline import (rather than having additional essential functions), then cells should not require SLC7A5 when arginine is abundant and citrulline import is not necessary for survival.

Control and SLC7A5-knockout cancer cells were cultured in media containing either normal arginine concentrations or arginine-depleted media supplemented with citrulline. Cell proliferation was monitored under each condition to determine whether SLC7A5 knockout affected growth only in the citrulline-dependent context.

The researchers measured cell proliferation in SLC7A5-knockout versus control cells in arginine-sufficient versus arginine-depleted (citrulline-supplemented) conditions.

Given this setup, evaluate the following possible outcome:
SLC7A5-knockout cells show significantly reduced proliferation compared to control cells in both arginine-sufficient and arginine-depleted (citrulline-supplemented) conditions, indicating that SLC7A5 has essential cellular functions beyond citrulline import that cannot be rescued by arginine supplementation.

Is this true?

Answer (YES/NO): NO